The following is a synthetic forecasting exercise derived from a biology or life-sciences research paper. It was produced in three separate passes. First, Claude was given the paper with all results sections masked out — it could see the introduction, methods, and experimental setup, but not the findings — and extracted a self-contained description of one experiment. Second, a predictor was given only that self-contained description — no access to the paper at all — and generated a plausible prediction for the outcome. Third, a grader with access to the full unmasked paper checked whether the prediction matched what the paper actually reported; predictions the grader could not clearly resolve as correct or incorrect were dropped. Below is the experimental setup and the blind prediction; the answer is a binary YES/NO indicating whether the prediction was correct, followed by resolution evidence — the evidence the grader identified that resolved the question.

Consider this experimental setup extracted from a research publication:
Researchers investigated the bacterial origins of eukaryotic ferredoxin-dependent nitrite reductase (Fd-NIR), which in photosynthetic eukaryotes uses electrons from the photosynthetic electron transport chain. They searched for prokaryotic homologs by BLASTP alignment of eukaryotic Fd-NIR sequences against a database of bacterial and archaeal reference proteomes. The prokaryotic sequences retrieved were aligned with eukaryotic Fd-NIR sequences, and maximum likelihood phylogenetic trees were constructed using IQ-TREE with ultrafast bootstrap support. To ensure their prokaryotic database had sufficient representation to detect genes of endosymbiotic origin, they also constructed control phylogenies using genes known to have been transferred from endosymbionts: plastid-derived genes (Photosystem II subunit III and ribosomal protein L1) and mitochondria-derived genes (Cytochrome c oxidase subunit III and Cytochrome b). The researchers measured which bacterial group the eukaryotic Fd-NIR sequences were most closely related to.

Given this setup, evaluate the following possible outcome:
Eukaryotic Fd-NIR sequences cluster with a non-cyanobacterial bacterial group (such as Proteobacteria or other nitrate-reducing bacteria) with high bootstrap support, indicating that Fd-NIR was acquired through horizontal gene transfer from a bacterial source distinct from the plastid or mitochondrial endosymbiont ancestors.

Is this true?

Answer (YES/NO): NO